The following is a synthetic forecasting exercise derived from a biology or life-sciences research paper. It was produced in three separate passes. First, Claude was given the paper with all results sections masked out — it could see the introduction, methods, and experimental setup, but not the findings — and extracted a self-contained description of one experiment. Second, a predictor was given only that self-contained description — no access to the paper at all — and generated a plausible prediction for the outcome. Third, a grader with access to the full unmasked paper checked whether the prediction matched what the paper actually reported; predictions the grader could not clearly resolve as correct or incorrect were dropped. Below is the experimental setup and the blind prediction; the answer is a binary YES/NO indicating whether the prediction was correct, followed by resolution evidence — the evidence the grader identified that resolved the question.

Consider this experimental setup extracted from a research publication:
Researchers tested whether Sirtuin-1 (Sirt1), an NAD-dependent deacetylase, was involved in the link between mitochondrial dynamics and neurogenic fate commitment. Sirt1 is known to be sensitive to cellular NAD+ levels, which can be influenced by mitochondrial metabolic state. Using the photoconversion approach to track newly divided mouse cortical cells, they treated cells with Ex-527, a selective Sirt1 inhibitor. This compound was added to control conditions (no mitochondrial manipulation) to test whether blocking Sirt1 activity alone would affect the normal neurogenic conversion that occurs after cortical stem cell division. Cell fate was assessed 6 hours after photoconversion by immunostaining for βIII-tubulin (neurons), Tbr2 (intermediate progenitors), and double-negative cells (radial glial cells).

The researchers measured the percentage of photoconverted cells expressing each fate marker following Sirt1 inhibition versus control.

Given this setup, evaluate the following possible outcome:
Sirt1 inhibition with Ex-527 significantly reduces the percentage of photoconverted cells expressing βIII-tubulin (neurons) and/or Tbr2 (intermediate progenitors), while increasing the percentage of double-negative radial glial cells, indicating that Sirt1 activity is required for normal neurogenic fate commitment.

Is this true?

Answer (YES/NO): YES